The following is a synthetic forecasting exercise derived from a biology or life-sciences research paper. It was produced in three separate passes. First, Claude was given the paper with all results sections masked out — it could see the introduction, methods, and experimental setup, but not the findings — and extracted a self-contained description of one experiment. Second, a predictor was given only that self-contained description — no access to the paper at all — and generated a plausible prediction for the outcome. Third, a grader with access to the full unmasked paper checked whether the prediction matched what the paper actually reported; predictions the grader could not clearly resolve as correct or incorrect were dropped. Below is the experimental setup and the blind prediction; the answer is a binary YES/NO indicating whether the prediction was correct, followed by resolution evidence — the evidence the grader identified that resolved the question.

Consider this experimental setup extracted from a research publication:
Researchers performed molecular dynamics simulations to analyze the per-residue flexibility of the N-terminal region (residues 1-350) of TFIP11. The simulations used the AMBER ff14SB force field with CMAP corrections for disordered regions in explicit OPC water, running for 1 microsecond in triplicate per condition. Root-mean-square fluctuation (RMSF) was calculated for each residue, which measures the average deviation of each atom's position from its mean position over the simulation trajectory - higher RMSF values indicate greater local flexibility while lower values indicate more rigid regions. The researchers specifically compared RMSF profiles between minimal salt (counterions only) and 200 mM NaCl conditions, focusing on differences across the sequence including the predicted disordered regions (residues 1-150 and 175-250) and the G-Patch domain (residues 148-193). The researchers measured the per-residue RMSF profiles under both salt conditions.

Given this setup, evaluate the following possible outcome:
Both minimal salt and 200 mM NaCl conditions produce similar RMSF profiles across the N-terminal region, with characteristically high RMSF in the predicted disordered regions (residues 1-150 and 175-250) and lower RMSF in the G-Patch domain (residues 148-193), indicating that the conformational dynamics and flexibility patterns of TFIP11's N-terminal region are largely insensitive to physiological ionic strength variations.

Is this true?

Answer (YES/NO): NO